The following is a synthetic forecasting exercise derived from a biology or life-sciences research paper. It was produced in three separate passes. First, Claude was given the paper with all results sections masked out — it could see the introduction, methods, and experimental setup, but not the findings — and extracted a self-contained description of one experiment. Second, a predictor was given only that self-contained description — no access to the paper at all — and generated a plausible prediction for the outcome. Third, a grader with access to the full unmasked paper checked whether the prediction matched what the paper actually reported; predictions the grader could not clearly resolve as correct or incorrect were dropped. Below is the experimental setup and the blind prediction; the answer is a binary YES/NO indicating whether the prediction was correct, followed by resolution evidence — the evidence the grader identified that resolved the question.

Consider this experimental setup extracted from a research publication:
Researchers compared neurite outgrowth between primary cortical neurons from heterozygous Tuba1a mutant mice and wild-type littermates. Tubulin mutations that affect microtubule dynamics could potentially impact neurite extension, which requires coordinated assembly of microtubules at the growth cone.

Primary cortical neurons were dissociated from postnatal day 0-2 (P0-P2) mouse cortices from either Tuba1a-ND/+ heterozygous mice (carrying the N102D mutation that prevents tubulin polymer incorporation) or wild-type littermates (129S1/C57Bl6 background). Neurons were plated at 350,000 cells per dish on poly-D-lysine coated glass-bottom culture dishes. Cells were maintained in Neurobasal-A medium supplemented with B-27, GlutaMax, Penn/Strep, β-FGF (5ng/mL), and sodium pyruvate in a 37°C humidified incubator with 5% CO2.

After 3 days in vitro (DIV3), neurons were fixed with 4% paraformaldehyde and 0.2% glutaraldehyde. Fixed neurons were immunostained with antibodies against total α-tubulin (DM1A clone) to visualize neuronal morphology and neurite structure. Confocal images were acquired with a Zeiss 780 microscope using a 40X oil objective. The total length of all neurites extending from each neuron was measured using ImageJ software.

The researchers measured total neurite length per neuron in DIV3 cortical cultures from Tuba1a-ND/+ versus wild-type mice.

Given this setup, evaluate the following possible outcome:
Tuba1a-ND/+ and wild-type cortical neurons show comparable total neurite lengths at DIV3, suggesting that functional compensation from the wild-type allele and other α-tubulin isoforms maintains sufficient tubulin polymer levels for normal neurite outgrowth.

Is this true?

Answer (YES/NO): NO